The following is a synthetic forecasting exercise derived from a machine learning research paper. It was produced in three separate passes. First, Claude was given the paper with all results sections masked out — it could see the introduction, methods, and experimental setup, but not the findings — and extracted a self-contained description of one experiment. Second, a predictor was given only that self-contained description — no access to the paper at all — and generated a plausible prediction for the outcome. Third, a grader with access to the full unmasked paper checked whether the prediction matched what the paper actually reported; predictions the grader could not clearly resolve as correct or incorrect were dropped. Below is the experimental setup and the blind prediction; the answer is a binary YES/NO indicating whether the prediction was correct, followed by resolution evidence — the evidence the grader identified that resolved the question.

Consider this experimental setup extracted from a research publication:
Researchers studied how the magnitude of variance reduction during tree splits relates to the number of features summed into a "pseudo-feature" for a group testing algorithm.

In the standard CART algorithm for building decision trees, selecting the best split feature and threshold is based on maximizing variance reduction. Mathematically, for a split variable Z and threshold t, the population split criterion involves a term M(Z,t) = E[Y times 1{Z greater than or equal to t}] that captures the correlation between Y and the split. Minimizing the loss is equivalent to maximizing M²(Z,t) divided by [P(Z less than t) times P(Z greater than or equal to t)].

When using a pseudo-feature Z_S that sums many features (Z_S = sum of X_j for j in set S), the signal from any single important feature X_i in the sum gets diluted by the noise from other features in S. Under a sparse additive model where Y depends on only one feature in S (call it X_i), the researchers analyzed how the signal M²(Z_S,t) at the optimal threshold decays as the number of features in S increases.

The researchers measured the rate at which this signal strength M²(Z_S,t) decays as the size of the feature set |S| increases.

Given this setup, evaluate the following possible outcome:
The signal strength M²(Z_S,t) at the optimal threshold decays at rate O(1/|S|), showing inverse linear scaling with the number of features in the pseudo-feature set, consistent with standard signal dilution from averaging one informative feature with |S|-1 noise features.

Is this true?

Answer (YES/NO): YES